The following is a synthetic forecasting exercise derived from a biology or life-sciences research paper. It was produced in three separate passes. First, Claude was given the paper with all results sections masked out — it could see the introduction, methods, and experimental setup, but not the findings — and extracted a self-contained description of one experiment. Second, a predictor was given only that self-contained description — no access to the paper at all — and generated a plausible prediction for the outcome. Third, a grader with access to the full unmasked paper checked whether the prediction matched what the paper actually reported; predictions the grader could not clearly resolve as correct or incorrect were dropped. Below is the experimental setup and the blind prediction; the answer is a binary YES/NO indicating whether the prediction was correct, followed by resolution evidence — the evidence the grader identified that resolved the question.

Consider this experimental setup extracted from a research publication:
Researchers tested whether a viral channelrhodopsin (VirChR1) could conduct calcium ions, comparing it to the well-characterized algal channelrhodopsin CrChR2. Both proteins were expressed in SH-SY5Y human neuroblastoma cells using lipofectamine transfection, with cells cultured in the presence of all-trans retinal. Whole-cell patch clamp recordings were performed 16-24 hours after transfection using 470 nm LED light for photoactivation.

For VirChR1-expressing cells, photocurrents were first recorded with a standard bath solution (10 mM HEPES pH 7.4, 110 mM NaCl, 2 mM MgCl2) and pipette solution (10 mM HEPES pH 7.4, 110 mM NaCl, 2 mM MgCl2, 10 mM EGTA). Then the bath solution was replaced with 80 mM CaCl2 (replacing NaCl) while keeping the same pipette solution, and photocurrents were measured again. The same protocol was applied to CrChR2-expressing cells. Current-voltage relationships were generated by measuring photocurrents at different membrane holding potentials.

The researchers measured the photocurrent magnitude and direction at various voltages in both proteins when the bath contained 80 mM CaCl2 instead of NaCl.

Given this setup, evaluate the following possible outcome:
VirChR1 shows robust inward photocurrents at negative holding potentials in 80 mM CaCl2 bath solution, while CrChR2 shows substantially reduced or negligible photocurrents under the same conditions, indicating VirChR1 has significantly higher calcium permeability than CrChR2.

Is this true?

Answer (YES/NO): NO